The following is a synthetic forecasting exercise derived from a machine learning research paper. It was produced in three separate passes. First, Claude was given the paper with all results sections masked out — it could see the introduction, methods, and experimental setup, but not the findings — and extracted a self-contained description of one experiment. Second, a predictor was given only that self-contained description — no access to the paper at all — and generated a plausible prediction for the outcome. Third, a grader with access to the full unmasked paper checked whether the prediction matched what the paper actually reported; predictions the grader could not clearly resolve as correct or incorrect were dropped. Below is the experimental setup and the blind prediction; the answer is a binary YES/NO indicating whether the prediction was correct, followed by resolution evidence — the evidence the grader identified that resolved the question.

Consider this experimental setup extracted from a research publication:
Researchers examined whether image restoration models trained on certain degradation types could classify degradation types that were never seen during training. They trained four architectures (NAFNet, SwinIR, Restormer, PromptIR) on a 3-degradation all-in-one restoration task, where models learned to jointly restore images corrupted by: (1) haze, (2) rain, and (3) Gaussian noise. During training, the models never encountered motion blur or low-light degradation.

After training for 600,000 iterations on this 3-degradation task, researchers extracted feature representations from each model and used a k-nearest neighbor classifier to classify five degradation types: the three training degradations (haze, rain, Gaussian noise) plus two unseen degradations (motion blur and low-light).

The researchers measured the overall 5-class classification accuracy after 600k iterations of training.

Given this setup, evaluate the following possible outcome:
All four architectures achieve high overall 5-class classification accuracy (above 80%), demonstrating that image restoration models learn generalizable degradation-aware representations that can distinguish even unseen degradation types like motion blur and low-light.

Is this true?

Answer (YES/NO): YES